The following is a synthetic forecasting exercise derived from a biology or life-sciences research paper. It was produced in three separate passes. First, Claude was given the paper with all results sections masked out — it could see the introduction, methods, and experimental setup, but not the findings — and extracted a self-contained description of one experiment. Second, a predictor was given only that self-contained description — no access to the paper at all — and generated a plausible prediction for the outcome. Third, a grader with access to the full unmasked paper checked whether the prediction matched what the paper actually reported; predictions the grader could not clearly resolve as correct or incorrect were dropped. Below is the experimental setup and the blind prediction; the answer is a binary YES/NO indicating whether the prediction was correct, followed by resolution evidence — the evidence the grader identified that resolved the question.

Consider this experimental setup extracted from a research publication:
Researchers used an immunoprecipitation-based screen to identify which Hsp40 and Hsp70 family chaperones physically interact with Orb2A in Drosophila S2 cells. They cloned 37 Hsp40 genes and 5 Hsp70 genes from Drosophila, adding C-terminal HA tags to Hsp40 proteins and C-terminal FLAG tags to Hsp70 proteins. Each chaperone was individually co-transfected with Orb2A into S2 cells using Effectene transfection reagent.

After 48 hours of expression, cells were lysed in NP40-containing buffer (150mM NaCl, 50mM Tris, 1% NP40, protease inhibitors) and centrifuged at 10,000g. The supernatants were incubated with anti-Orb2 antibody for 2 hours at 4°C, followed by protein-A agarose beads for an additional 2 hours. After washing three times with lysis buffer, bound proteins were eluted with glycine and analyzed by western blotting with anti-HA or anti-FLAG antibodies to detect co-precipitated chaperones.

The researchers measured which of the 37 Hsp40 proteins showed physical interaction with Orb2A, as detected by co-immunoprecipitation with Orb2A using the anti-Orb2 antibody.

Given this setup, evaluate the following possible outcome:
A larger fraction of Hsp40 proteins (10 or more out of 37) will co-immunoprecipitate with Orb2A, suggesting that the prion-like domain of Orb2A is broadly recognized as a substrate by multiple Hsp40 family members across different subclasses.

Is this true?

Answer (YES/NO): NO